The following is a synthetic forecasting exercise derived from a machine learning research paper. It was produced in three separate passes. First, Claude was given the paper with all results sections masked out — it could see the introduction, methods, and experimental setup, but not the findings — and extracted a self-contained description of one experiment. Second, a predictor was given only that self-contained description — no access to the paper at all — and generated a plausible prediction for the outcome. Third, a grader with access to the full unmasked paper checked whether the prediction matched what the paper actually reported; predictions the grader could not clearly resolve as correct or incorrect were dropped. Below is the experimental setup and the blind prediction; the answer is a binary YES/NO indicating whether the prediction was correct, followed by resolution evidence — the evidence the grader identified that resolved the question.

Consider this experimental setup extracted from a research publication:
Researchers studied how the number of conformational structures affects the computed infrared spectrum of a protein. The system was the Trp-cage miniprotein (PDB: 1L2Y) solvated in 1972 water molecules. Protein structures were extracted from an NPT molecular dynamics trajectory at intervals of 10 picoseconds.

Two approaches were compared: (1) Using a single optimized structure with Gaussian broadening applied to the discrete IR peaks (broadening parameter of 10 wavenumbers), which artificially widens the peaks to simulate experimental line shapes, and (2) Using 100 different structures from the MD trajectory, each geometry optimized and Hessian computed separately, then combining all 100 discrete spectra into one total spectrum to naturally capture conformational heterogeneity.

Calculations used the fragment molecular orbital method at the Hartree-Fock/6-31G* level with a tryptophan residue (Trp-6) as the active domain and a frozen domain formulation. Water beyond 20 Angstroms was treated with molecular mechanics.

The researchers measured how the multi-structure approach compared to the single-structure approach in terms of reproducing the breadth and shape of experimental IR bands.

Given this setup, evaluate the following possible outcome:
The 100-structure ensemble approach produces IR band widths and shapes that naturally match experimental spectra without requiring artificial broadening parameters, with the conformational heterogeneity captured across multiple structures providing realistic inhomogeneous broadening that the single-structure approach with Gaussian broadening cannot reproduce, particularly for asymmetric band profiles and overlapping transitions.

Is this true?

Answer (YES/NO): NO